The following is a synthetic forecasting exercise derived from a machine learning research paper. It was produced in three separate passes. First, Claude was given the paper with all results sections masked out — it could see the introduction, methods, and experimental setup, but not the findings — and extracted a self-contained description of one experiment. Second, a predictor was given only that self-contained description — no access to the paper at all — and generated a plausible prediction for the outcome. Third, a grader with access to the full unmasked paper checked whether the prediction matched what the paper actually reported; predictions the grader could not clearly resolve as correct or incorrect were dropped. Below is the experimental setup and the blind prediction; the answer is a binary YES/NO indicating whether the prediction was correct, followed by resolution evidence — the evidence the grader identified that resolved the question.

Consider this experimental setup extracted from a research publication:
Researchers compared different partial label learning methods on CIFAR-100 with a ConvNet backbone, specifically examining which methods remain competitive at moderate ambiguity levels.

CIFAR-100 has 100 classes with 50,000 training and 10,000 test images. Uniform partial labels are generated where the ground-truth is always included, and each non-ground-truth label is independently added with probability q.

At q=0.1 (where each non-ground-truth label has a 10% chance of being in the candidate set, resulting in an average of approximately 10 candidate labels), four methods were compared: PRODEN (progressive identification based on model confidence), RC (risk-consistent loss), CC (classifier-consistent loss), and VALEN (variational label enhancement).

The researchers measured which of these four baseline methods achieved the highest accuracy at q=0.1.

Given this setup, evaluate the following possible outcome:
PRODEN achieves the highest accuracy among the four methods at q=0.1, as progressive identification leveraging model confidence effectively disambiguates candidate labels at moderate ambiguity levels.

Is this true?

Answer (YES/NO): YES